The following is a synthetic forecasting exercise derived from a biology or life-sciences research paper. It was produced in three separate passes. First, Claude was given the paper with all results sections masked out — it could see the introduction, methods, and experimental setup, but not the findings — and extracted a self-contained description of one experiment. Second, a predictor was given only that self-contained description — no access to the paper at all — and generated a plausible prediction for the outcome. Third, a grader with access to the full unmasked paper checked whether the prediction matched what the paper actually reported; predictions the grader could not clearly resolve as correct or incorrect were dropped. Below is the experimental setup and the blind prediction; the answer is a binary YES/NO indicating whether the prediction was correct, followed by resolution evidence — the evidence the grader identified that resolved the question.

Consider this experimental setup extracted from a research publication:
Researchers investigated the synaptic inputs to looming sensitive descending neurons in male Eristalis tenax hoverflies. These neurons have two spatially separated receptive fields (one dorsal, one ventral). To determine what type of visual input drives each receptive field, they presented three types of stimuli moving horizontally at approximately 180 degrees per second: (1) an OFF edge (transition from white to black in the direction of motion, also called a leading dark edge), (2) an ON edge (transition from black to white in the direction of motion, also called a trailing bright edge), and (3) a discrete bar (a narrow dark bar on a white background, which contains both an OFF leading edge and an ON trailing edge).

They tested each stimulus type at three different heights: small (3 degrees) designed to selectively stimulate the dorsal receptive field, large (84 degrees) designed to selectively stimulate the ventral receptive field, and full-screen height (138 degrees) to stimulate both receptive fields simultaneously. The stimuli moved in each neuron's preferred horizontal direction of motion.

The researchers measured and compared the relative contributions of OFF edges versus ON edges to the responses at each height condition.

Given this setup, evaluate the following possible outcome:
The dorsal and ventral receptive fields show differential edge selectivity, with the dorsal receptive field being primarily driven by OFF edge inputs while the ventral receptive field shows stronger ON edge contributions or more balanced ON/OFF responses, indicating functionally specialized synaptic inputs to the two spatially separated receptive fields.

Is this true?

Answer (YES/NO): NO